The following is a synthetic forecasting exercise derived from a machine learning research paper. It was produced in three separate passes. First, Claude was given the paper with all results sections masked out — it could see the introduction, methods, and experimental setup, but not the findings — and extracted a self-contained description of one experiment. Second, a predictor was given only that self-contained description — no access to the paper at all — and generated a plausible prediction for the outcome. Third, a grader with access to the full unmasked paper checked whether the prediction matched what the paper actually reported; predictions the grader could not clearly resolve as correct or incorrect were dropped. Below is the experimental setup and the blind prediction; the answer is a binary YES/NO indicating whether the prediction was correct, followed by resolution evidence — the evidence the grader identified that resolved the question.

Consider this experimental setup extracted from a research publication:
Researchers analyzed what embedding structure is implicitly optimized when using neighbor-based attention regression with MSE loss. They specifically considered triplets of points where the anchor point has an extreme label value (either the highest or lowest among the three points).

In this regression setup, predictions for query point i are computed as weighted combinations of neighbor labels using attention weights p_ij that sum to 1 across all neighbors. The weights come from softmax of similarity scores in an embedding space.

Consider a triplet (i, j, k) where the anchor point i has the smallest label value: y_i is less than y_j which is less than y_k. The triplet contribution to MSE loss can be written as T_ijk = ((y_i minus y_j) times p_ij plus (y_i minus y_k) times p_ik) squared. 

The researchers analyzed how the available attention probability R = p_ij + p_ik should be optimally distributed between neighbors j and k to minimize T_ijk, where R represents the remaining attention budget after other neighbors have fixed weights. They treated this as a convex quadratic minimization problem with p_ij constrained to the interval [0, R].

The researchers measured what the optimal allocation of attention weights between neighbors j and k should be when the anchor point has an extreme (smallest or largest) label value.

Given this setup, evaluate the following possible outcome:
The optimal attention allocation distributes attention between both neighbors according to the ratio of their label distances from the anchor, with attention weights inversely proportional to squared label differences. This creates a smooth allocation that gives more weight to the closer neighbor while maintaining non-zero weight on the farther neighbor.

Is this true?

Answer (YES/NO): NO